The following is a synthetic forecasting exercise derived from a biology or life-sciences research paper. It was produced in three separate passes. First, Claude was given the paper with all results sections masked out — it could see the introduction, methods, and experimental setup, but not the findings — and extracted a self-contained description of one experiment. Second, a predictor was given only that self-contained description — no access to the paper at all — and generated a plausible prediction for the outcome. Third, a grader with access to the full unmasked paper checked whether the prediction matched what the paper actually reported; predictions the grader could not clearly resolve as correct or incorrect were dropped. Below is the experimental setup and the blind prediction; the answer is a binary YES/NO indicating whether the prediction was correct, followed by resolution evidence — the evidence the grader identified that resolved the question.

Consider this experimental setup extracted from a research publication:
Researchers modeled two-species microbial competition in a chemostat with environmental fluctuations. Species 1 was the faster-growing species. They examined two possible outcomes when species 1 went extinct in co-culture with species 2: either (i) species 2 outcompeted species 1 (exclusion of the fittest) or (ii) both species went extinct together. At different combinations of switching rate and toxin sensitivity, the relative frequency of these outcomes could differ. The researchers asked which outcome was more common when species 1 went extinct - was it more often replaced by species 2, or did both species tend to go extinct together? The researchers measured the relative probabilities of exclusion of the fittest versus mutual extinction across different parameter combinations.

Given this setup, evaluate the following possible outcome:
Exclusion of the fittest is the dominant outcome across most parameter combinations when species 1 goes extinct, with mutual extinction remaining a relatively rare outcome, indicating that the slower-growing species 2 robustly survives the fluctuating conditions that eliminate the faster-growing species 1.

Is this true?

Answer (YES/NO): NO